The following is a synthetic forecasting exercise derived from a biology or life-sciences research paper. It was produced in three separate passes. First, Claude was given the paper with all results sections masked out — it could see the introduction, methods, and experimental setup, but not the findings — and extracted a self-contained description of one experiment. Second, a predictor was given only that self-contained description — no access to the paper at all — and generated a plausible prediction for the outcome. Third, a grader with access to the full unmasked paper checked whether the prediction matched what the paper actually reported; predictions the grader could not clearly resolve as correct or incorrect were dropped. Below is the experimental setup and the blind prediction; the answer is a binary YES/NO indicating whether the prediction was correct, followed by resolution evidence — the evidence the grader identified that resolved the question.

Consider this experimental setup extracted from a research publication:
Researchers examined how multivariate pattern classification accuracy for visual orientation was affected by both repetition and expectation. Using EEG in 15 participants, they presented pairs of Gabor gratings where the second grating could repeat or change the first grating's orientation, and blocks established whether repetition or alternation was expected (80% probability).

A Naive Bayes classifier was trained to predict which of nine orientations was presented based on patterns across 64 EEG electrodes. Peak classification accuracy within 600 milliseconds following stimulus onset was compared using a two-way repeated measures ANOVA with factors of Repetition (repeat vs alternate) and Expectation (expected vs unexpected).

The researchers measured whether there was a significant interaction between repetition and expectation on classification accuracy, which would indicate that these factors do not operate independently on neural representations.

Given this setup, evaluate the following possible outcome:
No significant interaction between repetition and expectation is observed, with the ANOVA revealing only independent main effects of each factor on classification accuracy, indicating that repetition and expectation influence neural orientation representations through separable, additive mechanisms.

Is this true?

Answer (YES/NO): NO